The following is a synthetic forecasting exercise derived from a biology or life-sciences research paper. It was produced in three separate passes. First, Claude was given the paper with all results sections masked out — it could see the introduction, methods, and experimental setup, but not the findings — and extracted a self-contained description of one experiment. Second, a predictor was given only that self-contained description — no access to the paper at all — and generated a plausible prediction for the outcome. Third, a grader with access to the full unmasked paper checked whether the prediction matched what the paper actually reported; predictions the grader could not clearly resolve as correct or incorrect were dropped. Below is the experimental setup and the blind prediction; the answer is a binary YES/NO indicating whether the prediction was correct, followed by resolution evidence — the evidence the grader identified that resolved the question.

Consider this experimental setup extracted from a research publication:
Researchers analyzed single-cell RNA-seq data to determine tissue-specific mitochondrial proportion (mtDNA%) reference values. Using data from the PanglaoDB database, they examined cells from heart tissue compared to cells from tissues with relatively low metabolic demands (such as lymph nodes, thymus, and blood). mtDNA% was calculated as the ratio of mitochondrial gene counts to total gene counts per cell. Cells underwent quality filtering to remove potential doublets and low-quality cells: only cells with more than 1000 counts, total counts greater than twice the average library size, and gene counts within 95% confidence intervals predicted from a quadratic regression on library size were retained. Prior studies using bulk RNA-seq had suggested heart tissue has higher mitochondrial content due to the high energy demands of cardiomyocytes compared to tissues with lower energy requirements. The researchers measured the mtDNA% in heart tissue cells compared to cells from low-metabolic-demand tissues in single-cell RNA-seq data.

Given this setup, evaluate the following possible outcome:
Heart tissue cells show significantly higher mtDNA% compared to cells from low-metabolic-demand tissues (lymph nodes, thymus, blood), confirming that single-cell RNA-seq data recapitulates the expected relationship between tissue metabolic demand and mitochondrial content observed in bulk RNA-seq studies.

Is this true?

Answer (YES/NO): YES